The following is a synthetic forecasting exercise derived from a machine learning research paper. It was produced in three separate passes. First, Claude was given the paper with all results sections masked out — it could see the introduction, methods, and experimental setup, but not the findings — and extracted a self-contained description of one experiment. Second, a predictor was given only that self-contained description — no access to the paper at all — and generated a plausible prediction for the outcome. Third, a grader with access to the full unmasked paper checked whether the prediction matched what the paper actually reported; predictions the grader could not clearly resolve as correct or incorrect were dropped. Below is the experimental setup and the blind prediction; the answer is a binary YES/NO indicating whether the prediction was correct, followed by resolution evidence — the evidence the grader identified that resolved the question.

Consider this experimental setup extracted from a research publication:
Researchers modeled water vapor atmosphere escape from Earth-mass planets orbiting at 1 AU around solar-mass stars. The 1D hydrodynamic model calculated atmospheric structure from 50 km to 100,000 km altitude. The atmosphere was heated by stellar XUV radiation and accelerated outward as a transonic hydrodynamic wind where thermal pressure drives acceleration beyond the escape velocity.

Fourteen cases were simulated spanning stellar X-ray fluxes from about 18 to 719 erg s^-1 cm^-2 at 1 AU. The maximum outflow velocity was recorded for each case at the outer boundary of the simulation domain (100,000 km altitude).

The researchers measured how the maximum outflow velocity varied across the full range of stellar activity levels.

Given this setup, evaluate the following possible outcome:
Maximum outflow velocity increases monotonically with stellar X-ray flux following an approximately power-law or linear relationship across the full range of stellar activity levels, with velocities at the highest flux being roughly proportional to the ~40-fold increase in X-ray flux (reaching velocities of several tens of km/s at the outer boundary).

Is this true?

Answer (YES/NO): NO